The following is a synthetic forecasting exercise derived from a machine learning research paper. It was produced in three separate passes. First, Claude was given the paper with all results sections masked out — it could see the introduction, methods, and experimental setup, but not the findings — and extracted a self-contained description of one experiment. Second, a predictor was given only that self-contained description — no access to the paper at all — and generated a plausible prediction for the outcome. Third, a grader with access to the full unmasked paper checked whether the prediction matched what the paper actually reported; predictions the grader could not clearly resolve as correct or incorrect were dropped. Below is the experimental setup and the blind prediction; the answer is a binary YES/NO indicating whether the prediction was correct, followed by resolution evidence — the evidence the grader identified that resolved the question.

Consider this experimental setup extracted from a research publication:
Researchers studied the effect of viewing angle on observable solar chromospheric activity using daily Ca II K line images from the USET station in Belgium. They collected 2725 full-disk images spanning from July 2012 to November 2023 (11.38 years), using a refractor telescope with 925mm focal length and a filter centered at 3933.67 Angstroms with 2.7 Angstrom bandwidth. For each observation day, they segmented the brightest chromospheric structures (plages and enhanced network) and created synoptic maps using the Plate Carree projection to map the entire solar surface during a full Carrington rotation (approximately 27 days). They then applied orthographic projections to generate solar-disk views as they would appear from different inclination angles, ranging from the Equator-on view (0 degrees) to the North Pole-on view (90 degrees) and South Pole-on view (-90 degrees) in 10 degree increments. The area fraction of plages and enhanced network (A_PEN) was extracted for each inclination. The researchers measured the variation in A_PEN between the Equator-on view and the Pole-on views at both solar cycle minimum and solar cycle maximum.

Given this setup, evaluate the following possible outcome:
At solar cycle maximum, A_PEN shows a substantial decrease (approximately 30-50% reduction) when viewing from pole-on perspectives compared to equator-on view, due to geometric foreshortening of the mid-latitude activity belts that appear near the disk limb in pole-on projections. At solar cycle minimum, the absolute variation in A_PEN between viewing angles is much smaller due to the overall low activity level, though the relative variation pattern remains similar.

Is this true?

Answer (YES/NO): NO